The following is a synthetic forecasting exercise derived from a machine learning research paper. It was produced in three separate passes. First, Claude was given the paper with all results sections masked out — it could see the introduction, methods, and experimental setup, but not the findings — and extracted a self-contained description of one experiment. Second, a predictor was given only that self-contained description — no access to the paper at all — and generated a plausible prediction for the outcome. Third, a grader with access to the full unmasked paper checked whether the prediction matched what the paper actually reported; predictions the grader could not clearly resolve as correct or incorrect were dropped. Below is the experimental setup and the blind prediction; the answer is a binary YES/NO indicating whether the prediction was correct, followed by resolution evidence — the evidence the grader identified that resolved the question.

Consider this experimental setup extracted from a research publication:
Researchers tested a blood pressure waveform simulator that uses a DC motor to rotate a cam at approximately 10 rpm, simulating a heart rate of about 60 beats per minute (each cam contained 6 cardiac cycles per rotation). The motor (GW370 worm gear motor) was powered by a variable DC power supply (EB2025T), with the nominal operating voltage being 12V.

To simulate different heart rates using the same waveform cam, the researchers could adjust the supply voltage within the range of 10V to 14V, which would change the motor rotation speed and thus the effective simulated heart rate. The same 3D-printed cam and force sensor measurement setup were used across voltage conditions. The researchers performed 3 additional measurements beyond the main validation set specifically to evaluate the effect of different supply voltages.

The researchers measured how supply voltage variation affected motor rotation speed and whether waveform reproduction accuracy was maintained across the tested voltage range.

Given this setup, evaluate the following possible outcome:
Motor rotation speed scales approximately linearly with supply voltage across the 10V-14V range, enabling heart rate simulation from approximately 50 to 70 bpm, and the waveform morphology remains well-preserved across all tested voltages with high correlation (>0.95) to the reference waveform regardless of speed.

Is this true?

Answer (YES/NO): NO